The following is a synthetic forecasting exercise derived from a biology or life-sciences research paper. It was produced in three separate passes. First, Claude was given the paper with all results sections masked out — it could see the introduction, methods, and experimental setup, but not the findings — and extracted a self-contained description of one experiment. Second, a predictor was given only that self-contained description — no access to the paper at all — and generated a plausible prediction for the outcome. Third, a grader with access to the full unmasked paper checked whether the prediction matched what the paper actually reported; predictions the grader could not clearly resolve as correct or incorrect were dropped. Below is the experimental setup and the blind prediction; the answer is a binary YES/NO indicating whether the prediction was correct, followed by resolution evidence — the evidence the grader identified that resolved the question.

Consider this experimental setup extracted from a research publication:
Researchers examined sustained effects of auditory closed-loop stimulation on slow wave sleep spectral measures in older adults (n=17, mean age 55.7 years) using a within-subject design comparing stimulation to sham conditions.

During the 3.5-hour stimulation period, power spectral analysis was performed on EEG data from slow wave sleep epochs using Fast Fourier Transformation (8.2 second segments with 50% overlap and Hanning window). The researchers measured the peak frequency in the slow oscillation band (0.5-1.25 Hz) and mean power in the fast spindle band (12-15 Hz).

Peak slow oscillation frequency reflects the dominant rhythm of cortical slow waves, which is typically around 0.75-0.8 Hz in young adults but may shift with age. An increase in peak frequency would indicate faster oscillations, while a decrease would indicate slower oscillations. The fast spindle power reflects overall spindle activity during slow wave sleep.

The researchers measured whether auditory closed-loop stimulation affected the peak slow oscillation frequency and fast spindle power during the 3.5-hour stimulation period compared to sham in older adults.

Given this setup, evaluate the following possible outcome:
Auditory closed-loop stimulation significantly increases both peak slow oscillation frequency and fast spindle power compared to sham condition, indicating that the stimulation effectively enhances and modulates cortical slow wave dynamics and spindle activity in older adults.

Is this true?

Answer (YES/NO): NO